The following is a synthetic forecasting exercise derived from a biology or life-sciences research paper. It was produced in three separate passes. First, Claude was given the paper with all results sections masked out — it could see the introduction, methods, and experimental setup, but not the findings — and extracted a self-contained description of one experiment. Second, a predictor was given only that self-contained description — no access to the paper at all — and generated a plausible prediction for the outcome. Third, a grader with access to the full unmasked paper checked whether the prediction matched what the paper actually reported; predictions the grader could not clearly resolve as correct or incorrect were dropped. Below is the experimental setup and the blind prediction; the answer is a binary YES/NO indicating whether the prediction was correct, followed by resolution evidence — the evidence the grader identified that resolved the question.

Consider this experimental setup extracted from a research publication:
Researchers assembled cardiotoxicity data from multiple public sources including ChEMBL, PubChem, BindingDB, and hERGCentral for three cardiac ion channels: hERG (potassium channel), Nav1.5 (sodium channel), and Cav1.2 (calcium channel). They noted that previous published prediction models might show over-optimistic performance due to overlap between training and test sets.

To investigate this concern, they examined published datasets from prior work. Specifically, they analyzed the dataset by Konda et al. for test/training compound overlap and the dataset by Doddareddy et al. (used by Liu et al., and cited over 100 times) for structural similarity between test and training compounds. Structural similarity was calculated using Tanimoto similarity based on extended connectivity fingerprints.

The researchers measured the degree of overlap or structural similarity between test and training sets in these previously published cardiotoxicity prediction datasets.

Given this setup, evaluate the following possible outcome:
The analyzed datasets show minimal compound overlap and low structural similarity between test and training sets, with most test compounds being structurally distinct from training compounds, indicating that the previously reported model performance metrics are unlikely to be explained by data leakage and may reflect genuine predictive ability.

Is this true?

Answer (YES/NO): NO